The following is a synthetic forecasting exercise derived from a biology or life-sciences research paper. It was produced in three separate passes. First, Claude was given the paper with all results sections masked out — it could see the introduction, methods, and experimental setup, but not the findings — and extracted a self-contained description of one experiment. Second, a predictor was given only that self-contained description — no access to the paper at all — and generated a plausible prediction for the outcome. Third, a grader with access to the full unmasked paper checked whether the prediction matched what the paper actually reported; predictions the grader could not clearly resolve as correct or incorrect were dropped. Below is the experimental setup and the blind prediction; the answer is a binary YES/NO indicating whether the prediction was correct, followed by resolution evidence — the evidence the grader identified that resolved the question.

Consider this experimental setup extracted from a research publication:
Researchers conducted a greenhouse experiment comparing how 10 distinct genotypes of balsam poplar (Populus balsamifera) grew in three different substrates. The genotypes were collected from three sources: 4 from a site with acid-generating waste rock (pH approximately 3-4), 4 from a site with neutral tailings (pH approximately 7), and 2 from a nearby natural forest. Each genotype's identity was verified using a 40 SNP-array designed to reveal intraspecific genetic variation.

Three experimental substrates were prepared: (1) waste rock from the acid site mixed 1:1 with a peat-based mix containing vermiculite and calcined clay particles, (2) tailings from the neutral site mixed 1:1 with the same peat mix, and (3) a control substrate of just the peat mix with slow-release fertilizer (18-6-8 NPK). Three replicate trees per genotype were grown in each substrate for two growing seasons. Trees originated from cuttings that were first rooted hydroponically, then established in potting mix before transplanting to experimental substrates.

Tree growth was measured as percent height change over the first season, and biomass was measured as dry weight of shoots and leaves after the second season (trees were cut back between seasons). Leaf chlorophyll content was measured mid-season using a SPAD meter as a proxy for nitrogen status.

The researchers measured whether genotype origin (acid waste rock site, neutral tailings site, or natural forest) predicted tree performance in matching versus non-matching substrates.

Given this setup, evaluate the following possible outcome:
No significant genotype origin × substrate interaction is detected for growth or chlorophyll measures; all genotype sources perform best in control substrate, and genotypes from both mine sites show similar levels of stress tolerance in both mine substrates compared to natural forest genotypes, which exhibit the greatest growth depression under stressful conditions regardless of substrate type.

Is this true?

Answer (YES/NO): NO